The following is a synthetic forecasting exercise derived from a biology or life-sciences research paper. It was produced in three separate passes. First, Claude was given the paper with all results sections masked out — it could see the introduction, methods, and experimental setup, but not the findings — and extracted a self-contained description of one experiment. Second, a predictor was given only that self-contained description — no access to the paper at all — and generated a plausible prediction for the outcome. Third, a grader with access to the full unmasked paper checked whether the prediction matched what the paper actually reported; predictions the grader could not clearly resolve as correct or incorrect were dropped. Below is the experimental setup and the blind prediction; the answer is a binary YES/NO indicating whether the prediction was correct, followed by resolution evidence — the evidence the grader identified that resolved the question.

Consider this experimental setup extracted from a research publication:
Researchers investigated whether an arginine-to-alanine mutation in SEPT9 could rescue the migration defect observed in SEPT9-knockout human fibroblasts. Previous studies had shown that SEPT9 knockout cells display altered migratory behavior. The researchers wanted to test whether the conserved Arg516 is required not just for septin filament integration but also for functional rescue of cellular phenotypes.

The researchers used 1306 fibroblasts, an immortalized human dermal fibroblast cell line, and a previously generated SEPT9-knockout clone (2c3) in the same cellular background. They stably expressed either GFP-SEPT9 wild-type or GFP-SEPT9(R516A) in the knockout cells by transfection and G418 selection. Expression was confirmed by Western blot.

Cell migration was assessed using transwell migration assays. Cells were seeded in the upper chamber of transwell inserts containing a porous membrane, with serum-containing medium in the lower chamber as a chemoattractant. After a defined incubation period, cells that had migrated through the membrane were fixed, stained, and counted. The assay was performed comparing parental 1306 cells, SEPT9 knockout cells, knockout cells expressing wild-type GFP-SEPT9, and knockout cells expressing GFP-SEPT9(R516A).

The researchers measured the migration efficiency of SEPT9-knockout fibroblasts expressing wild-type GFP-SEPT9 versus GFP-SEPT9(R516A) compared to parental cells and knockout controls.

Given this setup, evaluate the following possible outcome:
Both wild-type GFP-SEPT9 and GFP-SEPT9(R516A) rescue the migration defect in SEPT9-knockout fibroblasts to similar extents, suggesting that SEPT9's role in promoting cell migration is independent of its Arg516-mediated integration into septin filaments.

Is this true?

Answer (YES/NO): NO